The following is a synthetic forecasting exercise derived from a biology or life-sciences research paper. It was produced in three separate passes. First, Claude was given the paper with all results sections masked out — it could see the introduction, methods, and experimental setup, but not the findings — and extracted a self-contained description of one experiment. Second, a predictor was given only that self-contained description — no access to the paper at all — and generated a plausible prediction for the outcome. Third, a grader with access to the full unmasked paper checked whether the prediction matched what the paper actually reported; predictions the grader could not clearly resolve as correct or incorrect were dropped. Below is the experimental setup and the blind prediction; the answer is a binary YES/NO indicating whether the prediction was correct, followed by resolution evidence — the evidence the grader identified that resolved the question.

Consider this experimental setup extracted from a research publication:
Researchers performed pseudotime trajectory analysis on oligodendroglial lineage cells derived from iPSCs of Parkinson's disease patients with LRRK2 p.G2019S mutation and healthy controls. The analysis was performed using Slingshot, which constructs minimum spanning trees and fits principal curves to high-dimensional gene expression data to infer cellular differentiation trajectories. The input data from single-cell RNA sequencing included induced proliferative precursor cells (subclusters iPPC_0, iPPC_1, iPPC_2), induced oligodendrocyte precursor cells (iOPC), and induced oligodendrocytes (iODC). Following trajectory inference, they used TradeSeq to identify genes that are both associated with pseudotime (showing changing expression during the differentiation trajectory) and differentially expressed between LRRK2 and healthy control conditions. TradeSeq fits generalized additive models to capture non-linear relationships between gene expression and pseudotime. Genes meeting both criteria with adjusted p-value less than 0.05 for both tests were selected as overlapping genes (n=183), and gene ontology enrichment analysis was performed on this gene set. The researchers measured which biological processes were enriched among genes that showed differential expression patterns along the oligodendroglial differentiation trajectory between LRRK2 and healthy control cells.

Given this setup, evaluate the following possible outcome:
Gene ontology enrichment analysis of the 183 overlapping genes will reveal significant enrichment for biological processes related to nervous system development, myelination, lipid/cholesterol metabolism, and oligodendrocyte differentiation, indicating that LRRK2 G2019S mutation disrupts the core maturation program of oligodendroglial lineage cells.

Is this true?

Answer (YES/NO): NO